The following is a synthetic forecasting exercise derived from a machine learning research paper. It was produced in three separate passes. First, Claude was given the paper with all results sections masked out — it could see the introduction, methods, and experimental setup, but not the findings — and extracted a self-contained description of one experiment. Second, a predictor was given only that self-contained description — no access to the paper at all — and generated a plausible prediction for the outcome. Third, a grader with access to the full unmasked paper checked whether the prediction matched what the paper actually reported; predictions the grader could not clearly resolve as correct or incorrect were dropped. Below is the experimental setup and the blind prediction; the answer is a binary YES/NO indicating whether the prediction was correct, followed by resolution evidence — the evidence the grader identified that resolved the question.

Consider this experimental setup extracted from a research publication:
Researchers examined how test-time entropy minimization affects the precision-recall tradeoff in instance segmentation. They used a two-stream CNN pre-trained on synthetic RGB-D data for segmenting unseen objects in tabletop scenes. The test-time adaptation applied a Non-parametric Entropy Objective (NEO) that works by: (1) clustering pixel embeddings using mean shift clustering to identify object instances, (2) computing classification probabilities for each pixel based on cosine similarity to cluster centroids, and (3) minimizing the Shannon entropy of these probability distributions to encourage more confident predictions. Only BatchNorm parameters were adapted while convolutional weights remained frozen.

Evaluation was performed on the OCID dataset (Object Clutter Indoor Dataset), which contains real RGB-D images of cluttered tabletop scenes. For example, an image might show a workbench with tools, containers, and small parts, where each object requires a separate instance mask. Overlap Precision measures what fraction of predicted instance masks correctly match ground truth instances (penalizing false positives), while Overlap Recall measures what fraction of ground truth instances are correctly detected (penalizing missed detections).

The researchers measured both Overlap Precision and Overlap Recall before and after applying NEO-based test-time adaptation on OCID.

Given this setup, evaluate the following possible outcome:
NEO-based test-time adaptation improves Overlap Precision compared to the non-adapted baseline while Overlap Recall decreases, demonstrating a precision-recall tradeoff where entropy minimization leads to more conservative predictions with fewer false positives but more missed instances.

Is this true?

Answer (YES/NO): NO